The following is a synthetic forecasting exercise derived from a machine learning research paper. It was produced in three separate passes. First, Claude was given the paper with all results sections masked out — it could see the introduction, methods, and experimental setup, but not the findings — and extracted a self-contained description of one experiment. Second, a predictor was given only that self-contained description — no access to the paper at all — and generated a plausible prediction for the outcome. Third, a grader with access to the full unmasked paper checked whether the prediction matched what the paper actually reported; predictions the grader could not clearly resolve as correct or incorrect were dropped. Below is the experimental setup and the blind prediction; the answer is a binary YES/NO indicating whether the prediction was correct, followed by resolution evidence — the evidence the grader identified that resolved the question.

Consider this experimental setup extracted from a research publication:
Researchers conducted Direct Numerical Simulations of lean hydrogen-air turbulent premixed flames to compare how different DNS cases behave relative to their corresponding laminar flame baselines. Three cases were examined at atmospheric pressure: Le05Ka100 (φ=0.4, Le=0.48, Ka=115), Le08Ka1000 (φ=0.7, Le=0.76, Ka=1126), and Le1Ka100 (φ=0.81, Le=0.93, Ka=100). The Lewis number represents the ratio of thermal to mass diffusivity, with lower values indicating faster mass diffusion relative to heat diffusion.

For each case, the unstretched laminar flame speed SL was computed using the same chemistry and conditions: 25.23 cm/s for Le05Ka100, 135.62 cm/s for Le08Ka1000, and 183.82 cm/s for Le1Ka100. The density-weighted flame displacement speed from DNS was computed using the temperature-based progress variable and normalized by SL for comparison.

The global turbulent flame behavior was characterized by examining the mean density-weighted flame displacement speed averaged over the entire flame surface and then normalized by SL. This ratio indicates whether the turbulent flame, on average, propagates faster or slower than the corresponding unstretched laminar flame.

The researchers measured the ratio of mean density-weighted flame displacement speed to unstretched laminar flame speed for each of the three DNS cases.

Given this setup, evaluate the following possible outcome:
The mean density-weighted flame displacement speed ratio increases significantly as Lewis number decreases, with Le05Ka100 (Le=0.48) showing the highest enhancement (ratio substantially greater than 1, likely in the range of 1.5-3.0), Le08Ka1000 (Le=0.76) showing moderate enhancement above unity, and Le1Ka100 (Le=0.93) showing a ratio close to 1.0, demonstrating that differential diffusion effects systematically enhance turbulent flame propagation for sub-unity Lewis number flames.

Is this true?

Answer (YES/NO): NO